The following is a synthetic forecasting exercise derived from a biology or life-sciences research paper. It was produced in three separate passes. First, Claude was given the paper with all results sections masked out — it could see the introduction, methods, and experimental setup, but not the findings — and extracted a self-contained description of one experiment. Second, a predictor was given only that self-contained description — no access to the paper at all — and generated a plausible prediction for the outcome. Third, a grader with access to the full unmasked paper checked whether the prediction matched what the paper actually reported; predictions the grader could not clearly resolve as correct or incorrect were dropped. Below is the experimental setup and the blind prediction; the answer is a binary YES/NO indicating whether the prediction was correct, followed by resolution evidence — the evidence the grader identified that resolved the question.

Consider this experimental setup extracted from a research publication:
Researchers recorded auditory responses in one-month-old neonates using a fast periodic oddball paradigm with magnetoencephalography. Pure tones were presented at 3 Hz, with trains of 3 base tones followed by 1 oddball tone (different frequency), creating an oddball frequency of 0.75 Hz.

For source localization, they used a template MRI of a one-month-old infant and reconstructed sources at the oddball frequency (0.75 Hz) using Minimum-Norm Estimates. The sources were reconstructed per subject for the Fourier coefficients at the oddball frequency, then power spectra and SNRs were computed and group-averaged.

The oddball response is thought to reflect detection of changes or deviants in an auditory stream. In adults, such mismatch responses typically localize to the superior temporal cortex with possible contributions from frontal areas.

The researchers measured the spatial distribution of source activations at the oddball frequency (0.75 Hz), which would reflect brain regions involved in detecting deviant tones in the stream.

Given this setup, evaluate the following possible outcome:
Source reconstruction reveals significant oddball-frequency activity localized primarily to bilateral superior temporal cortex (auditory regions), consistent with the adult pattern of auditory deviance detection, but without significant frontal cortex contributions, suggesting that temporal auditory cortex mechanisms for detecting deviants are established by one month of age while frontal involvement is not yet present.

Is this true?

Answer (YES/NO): YES